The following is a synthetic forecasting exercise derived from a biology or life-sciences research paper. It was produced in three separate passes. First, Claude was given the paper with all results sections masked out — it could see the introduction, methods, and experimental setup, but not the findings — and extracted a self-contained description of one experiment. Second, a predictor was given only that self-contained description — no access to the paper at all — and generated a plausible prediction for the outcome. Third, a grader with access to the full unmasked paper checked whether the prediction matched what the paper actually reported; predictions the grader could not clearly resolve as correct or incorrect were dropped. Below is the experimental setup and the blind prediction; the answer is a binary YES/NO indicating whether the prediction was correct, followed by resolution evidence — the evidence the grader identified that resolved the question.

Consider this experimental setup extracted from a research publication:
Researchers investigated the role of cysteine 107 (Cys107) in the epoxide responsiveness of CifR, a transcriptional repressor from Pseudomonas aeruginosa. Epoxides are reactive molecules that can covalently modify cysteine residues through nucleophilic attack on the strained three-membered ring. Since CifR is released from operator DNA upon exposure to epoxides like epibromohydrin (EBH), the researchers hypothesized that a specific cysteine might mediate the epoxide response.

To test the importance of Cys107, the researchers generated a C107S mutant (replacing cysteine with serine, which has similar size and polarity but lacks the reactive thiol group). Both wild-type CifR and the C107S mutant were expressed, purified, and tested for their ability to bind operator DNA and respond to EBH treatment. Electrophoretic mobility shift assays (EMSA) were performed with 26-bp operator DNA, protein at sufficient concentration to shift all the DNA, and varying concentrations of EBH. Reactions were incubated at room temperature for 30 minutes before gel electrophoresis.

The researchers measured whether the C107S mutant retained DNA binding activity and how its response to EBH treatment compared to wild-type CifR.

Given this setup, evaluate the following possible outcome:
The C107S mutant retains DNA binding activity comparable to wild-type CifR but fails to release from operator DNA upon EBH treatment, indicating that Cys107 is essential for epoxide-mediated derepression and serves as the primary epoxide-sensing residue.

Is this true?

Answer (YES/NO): NO